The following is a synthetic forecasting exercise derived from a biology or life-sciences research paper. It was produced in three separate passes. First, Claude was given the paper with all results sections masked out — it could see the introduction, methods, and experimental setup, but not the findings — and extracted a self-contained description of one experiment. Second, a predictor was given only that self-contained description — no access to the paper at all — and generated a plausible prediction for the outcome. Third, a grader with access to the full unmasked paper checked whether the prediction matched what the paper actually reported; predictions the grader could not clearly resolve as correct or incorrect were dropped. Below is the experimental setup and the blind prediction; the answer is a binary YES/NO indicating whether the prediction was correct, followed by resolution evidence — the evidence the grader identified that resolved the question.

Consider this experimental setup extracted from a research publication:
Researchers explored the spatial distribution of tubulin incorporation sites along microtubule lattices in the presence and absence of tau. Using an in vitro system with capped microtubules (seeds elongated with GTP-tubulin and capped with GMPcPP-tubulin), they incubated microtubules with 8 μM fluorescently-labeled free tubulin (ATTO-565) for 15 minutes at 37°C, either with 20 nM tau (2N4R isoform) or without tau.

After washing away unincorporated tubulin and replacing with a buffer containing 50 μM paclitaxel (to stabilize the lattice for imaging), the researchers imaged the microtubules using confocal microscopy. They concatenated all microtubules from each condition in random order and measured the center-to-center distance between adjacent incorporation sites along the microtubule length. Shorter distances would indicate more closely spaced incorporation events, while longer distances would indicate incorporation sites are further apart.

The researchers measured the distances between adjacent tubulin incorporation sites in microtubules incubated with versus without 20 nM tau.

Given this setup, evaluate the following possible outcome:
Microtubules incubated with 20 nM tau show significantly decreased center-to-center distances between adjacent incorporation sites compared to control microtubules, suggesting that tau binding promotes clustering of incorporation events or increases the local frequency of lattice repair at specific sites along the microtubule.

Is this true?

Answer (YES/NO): YES